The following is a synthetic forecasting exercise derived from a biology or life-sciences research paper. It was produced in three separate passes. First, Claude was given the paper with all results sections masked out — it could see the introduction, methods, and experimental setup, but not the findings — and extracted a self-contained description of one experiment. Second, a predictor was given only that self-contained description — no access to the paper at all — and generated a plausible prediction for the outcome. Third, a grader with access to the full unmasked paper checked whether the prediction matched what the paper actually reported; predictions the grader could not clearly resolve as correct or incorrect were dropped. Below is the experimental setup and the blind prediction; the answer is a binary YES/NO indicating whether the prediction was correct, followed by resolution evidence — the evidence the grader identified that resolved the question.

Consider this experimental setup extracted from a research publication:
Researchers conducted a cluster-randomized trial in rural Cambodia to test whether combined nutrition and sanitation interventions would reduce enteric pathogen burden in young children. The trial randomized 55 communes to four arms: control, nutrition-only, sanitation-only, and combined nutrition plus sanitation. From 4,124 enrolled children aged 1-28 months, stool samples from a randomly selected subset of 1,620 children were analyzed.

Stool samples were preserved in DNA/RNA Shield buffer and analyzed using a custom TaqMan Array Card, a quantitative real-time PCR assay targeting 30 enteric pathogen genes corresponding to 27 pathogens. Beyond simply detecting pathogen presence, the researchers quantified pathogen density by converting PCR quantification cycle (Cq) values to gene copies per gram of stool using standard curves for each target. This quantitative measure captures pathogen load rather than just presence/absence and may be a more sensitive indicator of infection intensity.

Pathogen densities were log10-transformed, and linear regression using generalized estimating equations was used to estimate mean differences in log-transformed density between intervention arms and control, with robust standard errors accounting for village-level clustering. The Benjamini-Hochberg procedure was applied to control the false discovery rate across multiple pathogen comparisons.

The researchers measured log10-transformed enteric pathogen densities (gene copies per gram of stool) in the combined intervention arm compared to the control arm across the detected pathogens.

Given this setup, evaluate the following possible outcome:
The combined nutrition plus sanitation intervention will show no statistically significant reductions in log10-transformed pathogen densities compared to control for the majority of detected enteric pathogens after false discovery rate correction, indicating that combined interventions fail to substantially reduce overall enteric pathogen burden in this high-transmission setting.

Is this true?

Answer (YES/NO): YES